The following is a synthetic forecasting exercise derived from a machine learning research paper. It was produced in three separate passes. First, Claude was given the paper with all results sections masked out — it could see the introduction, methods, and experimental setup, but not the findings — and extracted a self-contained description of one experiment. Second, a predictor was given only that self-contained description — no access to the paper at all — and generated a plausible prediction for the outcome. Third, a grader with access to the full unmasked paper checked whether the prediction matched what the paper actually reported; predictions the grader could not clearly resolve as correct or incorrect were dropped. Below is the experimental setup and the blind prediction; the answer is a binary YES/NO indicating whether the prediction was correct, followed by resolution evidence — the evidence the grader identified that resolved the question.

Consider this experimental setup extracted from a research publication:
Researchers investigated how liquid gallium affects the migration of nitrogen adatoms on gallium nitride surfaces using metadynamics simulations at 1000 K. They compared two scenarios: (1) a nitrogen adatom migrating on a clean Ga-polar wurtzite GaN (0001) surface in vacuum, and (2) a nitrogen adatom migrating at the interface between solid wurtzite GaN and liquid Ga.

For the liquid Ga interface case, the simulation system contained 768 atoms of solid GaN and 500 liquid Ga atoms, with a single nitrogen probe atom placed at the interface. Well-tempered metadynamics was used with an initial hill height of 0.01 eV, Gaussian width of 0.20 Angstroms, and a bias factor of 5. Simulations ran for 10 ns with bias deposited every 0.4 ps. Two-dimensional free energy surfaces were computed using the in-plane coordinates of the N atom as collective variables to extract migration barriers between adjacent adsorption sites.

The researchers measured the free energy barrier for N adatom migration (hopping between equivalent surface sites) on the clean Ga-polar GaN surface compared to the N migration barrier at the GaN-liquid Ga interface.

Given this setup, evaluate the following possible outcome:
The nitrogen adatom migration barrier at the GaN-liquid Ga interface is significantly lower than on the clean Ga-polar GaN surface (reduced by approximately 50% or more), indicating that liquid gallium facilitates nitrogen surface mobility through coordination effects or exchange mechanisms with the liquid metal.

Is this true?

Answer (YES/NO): YES